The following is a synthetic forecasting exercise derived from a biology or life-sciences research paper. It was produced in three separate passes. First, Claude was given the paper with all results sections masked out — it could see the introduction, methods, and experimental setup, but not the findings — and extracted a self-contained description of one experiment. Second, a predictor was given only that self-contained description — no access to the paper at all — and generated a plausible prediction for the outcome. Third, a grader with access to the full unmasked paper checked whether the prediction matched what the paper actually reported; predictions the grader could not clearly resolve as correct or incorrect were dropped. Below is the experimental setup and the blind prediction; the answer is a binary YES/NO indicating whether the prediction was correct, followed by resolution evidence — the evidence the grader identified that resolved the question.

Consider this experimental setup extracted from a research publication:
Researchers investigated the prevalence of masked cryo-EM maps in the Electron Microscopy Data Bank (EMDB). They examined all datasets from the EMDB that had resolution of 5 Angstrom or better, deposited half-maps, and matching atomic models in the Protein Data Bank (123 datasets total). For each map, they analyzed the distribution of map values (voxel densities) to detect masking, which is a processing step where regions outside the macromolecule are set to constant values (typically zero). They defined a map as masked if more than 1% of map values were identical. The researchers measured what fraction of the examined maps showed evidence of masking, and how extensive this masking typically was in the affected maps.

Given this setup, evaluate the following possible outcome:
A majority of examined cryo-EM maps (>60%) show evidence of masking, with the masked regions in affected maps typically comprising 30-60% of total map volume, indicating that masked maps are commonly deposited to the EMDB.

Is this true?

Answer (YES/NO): NO